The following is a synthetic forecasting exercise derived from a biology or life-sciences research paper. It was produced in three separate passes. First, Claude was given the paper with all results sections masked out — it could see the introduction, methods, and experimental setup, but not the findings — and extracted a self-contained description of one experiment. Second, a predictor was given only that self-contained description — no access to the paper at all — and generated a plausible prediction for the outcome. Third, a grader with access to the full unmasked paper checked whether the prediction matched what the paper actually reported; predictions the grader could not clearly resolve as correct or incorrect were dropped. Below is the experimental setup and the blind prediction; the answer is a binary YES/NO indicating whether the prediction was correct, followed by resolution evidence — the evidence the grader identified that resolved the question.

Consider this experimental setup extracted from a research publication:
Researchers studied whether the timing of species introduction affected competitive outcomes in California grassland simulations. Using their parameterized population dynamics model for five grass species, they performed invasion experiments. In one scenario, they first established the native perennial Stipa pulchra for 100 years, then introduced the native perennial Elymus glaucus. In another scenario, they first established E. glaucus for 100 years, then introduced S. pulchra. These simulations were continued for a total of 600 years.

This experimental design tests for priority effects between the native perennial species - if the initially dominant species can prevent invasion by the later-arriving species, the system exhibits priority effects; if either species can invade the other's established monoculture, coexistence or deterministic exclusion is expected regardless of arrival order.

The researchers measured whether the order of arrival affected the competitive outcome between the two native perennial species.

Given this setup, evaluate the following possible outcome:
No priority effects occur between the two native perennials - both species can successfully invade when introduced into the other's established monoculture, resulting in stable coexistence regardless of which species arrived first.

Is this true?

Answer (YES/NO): NO